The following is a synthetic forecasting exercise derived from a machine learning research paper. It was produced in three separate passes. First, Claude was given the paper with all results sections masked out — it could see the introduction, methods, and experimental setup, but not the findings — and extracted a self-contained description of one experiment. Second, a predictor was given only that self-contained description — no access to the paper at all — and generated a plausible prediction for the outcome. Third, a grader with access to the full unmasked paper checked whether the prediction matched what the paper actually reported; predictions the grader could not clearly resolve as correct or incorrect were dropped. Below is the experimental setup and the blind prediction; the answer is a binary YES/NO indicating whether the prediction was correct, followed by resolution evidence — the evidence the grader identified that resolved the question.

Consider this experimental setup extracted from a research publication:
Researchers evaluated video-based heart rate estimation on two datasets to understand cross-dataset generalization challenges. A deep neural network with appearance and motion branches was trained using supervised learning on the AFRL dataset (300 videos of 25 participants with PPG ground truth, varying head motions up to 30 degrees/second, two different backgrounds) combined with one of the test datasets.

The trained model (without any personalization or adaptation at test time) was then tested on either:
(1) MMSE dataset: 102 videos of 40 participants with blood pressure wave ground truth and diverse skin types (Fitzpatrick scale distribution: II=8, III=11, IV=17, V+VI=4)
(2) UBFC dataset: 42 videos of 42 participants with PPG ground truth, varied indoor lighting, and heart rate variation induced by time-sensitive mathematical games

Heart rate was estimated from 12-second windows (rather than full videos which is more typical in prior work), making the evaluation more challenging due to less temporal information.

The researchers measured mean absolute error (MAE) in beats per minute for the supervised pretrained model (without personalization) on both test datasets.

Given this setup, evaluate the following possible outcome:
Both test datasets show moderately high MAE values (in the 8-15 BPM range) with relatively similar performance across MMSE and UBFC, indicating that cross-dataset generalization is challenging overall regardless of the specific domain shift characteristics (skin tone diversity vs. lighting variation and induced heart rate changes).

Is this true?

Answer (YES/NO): NO